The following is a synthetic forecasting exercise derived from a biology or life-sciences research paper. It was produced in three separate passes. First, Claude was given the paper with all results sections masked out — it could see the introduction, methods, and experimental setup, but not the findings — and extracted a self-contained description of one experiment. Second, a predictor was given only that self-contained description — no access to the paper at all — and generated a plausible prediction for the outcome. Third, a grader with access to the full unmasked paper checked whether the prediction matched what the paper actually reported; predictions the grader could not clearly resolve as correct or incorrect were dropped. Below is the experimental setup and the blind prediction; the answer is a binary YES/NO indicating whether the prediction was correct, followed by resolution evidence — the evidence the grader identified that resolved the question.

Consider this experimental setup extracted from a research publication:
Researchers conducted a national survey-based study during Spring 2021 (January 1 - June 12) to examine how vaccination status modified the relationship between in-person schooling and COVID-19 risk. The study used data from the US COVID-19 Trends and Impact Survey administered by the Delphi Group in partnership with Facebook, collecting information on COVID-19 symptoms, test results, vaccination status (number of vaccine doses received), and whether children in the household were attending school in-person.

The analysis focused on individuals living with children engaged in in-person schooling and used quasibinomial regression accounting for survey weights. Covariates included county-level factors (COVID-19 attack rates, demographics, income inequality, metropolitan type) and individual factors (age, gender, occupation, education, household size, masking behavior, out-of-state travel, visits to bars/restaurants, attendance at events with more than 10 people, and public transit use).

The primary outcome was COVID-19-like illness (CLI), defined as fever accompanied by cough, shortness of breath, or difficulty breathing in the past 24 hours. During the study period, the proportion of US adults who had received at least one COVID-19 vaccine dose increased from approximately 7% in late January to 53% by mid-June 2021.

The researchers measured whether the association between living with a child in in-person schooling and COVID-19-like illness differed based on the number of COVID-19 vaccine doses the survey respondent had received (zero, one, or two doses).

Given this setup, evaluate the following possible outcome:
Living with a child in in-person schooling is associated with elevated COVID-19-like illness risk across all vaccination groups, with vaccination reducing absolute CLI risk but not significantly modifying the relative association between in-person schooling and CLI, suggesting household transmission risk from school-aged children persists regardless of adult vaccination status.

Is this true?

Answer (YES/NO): YES